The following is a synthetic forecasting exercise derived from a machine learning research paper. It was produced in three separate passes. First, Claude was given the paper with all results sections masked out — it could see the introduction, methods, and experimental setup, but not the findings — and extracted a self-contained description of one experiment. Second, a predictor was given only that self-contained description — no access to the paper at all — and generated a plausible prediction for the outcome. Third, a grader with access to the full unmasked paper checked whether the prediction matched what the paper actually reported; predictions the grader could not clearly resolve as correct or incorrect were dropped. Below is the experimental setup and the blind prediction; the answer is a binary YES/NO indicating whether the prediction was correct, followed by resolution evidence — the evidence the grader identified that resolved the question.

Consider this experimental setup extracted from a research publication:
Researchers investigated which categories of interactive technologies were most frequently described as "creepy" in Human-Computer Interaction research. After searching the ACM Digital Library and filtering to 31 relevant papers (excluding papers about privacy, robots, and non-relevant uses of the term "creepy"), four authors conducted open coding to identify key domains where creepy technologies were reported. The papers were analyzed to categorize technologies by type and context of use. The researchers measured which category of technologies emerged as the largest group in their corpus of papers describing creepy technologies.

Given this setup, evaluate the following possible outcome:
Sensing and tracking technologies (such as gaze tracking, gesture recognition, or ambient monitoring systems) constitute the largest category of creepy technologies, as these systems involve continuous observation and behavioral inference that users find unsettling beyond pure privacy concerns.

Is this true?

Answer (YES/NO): NO